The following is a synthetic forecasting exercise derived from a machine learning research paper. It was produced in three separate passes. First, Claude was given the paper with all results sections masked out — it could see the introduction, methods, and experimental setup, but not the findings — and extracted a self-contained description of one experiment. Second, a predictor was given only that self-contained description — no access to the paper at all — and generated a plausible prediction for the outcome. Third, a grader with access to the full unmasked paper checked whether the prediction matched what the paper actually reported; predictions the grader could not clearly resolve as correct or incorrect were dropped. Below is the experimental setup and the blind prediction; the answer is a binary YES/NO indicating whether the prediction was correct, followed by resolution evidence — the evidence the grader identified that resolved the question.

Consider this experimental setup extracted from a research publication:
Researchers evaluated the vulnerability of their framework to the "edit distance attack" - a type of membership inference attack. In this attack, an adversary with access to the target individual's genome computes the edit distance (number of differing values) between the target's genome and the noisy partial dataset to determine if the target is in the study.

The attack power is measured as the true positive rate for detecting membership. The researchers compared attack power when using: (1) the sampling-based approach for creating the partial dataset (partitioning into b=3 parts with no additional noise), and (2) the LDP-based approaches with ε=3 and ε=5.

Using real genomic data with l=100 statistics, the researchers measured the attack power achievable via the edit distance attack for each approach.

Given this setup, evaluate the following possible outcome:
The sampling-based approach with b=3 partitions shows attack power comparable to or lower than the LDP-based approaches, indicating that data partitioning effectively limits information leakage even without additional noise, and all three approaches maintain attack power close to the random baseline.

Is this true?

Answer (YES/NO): NO